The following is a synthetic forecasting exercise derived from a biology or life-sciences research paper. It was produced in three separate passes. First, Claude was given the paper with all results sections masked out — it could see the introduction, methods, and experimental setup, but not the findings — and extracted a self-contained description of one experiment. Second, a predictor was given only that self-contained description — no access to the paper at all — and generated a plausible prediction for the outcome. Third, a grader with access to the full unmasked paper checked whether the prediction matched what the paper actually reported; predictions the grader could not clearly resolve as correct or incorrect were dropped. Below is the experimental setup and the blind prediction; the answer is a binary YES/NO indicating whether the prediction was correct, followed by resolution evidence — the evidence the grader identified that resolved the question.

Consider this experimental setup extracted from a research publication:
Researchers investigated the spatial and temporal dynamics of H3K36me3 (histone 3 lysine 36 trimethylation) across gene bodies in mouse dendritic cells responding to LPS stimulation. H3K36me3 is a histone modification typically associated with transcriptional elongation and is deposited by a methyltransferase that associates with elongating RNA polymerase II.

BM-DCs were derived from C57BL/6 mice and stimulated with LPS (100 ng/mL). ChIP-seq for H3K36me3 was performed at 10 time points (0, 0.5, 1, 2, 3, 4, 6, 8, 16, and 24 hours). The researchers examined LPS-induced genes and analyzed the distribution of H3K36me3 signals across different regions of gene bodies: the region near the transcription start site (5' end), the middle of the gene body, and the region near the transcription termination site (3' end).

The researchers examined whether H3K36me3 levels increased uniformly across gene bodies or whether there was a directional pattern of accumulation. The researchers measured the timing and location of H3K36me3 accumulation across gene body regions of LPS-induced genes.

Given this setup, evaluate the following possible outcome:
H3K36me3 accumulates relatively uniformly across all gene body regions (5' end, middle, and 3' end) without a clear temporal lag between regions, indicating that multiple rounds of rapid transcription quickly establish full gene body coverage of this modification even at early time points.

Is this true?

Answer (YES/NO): NO